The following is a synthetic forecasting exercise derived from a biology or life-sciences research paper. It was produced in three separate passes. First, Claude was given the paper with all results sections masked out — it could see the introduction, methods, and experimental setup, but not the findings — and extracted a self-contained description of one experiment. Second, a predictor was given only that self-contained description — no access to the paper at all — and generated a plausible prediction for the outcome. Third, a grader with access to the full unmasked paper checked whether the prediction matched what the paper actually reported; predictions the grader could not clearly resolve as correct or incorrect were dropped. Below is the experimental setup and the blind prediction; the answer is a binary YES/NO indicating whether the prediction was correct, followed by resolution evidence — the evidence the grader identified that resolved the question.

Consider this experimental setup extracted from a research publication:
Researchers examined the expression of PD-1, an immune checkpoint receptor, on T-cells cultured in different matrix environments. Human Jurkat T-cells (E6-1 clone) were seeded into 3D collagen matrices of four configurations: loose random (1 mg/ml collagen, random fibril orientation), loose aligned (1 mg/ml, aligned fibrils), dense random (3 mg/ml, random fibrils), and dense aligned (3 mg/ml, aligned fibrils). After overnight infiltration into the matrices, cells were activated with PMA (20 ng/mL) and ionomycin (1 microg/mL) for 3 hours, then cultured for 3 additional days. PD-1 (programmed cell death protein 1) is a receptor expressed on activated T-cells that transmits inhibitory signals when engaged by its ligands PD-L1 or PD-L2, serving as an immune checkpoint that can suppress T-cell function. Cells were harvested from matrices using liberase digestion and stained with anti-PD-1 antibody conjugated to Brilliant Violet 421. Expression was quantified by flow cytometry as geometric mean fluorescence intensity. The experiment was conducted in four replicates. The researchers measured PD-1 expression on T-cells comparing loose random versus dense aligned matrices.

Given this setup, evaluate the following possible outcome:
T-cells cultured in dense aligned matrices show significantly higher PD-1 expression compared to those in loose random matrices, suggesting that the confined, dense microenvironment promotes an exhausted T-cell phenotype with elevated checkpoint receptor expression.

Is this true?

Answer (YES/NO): NO